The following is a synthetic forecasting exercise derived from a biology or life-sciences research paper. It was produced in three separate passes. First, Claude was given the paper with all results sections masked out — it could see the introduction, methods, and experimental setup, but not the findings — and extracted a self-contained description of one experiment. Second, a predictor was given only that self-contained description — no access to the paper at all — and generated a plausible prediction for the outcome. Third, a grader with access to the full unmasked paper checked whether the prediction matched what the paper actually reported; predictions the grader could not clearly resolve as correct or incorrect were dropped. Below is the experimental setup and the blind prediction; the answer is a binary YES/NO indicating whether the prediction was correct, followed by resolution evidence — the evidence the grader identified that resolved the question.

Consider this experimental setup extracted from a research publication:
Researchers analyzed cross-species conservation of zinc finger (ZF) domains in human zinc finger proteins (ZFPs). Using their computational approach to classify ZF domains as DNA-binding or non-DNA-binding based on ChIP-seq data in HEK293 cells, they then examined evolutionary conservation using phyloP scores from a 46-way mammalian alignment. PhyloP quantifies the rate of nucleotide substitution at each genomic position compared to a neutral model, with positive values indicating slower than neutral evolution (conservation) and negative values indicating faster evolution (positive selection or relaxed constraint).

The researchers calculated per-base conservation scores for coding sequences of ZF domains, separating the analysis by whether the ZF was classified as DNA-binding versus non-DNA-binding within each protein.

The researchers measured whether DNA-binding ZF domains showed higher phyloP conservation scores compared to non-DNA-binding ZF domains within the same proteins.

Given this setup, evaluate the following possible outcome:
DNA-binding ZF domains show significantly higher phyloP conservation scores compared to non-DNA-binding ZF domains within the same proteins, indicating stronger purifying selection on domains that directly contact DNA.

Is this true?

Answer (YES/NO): YES